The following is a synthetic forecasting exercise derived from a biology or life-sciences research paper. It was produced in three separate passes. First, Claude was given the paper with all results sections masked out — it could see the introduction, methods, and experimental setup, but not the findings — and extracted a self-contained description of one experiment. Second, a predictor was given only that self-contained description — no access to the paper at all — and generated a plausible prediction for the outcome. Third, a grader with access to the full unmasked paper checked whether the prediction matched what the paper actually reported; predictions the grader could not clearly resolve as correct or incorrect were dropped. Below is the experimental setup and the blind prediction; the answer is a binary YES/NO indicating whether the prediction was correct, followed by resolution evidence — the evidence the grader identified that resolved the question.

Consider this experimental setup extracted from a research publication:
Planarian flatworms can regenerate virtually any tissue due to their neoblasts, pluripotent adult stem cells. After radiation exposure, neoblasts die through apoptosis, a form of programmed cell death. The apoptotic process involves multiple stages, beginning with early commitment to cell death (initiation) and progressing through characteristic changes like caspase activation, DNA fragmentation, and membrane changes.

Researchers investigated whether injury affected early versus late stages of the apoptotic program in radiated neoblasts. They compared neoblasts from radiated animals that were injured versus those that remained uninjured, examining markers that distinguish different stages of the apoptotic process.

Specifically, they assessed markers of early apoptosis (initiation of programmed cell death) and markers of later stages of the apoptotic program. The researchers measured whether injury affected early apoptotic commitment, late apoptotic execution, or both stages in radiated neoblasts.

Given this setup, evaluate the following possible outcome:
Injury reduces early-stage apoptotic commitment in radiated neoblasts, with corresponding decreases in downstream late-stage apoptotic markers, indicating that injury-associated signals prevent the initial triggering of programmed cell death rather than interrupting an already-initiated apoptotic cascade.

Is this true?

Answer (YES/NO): YES